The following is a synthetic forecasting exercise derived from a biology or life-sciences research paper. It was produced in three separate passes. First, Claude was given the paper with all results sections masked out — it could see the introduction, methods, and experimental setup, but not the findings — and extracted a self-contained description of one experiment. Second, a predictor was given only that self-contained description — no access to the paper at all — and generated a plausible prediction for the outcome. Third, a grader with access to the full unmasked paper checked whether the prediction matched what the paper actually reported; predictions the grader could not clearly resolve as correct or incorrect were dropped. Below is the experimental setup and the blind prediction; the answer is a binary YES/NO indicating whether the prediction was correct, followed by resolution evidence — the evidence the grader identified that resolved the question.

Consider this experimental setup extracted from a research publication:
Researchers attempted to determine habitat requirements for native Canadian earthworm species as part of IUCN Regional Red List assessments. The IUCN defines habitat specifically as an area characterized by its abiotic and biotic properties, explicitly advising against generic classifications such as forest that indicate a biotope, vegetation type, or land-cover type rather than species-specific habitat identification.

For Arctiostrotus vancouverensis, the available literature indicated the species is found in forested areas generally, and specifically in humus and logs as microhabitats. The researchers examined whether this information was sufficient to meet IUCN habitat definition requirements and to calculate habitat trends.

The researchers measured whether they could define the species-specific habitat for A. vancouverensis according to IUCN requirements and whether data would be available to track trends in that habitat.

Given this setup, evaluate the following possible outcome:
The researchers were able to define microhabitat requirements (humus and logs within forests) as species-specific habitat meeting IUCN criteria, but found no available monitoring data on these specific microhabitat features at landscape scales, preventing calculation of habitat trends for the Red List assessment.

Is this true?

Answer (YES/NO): NO